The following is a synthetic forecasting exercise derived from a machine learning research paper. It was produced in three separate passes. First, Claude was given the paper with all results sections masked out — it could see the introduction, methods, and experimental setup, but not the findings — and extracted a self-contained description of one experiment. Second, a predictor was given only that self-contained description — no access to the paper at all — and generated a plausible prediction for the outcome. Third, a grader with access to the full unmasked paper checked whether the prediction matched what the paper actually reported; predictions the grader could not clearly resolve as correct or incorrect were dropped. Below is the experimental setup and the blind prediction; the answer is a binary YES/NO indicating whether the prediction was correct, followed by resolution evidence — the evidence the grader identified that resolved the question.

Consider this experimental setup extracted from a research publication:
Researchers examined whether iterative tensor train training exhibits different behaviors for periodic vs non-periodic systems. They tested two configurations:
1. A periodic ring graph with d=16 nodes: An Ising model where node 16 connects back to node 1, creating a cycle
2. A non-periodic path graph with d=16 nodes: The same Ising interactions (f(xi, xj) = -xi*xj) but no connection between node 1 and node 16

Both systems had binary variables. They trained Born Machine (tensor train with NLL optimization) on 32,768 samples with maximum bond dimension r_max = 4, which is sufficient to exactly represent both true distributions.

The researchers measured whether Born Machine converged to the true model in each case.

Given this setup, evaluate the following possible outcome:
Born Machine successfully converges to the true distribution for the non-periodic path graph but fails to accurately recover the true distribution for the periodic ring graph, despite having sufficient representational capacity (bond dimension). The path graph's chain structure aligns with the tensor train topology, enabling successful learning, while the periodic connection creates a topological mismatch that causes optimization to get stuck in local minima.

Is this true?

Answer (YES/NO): NO